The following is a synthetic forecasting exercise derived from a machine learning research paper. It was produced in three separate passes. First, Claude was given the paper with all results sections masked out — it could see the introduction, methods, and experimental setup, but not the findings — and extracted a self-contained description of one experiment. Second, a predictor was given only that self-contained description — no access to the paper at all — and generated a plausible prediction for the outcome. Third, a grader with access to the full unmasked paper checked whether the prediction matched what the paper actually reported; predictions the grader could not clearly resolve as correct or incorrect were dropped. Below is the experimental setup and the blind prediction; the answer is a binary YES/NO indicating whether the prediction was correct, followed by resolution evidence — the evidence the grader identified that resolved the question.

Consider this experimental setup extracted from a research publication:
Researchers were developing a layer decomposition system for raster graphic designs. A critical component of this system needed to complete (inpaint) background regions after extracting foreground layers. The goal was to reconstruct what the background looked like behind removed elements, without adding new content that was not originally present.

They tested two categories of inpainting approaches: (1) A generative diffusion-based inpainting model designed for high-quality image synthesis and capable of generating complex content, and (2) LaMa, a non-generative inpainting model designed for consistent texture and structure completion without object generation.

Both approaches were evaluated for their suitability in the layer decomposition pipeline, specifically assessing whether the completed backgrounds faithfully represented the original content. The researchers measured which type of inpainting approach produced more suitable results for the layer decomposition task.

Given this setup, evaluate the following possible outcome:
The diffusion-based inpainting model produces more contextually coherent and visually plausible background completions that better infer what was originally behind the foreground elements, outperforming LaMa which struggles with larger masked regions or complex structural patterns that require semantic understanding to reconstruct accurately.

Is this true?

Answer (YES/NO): NO